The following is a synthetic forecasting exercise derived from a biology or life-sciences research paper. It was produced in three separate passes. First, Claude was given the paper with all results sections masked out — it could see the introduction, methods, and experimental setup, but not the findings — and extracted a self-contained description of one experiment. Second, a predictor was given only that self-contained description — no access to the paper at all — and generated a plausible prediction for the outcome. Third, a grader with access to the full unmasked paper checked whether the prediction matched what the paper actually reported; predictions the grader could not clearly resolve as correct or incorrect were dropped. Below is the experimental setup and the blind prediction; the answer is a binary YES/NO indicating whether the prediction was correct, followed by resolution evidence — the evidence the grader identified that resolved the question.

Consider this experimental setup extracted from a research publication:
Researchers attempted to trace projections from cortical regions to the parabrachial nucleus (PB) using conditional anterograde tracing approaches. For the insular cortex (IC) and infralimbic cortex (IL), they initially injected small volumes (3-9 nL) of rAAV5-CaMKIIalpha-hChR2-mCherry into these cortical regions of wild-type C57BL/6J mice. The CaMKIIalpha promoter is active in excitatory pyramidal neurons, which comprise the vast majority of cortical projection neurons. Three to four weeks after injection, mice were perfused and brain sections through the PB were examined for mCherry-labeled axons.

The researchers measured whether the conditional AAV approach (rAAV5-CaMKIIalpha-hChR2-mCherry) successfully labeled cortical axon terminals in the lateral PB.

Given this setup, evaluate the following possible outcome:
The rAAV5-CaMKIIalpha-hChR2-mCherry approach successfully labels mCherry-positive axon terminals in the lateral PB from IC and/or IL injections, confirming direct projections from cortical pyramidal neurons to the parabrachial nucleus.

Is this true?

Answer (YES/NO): NO